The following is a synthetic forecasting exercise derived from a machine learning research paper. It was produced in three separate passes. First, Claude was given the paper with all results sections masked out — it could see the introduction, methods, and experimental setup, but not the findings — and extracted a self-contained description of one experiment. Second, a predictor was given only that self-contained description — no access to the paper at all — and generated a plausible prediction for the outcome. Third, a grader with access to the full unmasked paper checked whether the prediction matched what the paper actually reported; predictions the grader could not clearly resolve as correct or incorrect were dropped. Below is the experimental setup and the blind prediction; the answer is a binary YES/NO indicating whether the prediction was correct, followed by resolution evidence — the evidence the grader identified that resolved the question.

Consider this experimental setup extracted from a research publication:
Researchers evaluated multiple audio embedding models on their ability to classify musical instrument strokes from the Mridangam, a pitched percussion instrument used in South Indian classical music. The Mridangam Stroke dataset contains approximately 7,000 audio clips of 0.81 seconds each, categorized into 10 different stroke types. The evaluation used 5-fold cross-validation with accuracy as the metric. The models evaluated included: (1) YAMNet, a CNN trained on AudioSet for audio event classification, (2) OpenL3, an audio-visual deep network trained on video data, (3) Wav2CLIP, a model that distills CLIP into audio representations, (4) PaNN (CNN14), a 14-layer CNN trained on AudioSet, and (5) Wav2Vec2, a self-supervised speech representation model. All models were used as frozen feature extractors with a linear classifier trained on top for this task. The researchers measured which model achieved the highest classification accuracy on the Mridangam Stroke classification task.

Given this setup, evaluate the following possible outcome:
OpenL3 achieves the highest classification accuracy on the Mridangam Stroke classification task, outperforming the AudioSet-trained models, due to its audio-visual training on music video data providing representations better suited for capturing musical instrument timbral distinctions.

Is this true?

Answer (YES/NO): YES